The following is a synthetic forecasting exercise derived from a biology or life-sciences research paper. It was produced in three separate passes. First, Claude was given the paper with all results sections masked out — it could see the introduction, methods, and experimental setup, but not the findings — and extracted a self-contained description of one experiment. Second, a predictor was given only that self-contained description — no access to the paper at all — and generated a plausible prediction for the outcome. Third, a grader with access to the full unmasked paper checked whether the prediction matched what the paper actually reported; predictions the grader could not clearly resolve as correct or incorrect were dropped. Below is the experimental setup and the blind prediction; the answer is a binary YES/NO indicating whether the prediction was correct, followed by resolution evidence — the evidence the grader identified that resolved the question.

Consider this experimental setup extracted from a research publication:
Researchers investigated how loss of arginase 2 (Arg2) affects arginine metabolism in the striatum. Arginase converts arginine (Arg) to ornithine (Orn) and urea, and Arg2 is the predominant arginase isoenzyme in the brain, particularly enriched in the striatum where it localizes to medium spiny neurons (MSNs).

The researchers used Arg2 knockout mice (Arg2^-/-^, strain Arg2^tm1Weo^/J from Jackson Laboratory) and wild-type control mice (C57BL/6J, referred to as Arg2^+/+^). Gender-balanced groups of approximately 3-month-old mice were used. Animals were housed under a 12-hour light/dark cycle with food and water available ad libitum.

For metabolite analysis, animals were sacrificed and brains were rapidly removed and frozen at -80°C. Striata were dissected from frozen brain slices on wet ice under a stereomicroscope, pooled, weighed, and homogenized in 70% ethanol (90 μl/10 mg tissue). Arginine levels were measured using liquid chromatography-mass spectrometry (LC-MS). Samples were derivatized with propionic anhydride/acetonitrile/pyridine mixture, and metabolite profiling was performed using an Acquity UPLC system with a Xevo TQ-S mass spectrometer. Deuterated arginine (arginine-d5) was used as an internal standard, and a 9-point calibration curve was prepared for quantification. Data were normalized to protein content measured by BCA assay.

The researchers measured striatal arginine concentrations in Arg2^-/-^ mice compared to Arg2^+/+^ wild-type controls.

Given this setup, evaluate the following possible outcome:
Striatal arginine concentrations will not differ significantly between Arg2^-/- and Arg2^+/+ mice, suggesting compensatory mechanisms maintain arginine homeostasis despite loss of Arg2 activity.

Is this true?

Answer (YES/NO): NO